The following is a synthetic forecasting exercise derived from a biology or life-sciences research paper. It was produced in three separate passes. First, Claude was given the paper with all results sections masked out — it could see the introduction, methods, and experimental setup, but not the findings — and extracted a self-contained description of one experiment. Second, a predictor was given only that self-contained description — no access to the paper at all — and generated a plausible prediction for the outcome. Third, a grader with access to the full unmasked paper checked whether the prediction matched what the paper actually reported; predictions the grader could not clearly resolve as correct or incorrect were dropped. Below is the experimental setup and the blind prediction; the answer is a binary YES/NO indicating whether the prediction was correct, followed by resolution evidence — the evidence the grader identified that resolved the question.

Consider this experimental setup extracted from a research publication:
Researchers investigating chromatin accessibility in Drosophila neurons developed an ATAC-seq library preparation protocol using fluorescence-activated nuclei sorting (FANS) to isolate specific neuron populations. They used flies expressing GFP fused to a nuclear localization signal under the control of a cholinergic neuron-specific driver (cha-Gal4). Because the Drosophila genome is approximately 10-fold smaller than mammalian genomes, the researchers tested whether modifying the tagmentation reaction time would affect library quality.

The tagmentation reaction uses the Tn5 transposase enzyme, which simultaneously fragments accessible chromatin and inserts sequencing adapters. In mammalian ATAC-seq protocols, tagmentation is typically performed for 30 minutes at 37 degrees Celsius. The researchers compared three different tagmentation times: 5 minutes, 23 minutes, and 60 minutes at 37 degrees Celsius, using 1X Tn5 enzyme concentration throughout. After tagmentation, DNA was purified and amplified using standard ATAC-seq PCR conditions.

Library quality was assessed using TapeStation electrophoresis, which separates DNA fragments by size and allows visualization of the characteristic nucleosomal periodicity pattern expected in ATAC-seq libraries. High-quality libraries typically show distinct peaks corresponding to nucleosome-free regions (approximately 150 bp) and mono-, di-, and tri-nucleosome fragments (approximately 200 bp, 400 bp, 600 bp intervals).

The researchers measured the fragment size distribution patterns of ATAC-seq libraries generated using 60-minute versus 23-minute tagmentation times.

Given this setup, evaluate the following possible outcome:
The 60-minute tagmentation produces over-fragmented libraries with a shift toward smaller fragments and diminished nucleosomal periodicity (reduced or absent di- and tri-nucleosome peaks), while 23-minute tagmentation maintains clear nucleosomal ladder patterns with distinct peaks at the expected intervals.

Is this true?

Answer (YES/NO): YES